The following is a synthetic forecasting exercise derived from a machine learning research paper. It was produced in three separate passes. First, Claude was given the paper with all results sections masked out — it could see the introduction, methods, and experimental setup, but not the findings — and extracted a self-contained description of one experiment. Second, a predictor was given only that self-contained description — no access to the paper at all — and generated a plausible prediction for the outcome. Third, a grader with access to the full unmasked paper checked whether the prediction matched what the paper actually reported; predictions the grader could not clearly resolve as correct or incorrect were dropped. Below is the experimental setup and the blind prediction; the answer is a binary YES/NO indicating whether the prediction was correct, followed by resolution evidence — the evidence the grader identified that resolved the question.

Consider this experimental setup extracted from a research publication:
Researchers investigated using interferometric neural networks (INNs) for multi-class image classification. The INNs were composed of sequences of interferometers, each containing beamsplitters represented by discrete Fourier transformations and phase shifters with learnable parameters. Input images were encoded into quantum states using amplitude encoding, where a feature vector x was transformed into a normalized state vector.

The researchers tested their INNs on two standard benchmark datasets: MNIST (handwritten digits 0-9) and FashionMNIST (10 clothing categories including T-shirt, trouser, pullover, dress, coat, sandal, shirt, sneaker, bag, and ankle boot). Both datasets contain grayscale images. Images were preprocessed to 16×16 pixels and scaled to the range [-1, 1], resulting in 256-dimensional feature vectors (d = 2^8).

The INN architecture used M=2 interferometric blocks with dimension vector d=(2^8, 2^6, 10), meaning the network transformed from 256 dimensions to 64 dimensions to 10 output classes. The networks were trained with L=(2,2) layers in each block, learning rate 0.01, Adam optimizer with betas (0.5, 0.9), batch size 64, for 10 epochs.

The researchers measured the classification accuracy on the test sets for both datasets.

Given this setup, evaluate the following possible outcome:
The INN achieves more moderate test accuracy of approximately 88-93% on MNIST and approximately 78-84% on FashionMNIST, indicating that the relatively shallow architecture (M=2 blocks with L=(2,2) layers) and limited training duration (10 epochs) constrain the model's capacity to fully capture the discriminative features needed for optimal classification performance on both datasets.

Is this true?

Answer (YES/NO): YES